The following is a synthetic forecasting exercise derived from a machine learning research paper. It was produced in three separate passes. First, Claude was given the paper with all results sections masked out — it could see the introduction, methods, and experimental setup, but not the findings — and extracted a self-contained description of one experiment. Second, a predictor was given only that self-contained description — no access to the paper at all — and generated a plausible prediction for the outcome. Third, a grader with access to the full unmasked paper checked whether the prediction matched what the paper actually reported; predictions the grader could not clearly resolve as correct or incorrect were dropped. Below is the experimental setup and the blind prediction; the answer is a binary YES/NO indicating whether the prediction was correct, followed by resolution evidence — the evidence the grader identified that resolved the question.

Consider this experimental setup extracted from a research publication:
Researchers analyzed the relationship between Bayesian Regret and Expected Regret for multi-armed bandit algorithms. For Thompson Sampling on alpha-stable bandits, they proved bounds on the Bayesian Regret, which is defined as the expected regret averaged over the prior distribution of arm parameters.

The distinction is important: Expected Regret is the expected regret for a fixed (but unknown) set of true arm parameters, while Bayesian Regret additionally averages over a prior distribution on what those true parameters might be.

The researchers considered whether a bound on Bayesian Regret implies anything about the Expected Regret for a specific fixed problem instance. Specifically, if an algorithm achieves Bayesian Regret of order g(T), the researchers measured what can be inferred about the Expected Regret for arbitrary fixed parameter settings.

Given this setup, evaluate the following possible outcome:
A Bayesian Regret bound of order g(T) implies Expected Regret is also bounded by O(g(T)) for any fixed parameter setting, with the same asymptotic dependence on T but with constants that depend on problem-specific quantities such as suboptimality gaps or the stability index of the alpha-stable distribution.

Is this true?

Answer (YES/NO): NO